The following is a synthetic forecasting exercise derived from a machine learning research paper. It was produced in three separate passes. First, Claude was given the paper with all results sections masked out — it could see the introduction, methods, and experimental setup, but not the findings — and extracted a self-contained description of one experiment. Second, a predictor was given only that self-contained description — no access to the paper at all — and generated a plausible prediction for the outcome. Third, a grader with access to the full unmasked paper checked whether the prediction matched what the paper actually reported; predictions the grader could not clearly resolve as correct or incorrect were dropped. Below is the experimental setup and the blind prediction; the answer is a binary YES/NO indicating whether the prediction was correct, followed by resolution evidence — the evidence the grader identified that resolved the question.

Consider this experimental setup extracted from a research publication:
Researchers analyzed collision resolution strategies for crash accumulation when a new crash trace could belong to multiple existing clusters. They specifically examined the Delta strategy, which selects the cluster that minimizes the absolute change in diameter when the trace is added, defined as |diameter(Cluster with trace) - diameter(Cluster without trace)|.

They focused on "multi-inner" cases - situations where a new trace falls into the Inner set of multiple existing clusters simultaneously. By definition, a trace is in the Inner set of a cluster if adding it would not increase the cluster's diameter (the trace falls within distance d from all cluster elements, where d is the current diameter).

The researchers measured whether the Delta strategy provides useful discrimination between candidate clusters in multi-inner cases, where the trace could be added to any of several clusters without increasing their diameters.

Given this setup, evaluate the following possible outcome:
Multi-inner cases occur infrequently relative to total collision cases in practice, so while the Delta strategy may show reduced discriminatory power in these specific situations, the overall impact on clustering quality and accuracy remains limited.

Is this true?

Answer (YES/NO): NO